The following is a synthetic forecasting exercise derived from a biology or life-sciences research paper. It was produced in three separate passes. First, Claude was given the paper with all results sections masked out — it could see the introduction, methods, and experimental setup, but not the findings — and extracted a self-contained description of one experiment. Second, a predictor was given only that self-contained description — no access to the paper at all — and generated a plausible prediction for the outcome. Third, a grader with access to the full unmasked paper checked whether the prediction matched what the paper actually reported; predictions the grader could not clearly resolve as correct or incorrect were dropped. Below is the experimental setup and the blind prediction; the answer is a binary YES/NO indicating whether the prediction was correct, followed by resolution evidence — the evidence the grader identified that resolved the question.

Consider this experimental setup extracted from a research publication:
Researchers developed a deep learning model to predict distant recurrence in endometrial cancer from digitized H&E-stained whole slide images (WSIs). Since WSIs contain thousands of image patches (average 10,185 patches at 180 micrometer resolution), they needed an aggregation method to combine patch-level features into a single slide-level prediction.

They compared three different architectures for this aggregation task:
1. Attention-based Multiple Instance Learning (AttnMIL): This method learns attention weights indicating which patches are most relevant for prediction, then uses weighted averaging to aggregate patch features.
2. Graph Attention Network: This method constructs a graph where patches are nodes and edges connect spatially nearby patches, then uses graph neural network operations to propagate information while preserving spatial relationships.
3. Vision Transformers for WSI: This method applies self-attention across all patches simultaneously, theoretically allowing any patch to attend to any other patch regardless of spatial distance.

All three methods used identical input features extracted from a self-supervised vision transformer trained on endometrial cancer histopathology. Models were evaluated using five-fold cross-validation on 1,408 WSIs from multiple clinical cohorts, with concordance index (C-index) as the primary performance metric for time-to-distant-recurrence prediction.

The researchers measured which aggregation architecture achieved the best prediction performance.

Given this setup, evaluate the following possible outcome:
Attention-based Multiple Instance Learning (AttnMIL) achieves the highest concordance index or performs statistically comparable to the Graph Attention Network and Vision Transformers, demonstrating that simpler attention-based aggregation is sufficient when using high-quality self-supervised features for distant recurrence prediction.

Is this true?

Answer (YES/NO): YES